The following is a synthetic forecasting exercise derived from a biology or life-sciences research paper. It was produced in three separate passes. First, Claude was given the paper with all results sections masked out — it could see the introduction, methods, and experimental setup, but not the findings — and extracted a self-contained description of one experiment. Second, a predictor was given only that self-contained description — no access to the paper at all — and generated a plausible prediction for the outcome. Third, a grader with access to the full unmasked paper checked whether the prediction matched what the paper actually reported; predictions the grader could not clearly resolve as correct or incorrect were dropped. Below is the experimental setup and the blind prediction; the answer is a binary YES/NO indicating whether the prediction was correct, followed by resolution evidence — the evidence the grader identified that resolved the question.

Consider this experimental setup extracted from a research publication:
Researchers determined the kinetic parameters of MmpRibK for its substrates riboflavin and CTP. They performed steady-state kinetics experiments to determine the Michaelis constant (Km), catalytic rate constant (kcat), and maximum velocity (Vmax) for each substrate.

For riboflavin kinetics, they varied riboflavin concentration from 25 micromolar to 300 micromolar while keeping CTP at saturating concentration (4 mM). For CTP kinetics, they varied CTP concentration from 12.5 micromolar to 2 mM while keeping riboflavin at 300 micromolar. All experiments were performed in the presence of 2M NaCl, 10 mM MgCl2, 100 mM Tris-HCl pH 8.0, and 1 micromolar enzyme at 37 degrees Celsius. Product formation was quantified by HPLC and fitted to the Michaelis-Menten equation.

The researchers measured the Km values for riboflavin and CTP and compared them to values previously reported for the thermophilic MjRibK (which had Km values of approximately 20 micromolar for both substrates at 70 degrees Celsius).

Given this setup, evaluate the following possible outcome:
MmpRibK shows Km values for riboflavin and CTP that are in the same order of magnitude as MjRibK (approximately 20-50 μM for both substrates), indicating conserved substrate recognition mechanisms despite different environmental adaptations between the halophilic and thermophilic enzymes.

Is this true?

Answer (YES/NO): NO